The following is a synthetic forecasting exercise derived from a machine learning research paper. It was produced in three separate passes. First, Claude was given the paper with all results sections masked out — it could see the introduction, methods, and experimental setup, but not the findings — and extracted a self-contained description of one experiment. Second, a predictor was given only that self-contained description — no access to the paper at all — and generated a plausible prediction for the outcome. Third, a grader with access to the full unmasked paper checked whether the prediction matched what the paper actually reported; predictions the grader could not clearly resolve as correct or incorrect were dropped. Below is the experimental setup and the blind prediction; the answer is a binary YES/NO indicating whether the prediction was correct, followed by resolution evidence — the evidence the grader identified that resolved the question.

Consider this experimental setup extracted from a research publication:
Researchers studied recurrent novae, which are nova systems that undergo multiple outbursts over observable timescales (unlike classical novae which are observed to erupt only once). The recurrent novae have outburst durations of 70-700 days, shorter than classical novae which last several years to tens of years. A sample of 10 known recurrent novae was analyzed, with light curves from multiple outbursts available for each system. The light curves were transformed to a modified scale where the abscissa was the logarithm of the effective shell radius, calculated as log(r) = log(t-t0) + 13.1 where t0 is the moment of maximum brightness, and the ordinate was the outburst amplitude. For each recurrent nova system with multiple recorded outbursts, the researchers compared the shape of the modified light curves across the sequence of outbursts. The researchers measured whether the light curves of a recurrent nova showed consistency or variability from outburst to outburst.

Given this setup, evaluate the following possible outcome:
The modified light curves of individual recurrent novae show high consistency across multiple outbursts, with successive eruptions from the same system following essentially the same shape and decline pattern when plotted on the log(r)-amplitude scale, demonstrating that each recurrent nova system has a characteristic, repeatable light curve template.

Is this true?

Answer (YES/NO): YES